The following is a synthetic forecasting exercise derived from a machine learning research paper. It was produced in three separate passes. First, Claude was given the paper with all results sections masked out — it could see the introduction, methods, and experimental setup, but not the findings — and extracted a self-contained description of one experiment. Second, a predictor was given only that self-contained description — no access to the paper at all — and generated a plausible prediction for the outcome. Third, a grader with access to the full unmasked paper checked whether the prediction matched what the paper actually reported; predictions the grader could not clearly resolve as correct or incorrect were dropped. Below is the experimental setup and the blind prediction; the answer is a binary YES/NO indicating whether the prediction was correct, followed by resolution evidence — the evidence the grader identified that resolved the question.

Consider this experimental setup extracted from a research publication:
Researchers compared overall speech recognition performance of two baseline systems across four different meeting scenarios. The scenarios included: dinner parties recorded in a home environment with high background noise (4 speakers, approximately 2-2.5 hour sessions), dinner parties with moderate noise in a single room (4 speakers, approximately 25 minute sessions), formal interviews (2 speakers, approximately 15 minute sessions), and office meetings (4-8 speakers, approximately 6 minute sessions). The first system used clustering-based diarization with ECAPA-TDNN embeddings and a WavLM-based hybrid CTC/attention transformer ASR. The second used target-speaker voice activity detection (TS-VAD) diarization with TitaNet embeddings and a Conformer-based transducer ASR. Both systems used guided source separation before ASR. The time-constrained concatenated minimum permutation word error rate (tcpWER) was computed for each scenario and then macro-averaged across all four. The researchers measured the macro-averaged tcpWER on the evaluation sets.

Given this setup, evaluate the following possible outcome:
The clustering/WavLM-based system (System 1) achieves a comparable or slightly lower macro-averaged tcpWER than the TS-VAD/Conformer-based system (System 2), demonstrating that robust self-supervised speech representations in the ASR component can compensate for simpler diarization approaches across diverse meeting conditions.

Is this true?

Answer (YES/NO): NO